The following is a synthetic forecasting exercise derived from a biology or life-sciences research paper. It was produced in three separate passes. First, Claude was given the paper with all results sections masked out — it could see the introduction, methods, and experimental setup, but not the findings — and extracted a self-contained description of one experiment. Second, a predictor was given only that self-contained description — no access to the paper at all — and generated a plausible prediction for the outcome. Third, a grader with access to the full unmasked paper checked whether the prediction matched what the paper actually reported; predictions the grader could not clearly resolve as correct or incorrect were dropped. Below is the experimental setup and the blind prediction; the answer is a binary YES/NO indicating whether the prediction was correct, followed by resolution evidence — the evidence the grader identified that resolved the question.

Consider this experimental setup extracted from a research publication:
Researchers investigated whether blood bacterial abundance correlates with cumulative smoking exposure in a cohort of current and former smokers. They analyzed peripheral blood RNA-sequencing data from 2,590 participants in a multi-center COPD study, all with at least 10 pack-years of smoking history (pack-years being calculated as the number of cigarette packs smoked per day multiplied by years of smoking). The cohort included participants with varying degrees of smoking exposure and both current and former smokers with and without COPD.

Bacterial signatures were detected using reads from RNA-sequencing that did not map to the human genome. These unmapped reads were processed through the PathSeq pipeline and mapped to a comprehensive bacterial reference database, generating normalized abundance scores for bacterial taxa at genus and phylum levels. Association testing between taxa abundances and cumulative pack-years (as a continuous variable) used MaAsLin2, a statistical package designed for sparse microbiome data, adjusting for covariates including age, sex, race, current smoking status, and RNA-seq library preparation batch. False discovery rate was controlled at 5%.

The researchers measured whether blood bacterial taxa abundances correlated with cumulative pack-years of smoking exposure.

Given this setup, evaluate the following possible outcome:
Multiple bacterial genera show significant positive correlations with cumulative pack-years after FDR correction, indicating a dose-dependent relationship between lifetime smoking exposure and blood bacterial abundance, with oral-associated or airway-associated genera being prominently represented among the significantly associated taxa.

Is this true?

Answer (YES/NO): NO